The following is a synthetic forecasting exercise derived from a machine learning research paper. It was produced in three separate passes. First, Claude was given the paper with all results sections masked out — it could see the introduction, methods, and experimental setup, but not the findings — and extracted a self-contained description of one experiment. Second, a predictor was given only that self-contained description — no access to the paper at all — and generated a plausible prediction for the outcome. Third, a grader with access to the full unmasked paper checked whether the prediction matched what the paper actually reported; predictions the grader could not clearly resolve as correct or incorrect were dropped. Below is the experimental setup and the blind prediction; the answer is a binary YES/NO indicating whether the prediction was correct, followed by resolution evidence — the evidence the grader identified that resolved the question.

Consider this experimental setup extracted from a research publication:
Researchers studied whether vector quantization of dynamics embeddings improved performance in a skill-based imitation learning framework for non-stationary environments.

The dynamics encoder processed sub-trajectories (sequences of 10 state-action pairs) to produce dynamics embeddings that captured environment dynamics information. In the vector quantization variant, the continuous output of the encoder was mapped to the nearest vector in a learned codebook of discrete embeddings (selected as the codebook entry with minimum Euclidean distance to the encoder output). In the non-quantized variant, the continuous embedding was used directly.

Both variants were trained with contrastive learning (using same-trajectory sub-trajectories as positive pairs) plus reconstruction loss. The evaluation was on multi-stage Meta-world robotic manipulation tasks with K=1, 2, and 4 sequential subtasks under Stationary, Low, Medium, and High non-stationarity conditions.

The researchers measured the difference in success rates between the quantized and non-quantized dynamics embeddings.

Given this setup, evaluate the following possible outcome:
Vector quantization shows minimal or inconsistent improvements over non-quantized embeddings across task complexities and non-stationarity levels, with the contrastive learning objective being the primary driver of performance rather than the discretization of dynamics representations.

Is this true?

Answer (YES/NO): YES